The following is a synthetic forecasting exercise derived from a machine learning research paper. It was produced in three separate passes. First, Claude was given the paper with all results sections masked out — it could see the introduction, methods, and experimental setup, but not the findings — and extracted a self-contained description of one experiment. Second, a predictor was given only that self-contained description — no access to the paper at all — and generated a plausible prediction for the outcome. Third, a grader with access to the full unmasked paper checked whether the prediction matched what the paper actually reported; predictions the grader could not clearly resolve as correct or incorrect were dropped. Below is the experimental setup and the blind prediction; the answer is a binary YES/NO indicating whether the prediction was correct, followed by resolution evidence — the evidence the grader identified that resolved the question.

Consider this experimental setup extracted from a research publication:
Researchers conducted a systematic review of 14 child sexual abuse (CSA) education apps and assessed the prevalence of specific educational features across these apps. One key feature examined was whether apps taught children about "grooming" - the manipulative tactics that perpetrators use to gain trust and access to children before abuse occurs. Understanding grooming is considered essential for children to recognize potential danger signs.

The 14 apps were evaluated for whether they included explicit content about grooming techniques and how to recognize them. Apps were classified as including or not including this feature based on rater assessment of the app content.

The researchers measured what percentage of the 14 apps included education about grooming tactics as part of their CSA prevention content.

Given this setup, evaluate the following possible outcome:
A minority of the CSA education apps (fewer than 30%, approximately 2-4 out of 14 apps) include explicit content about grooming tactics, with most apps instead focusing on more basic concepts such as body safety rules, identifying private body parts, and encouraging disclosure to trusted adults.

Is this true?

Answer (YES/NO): NO